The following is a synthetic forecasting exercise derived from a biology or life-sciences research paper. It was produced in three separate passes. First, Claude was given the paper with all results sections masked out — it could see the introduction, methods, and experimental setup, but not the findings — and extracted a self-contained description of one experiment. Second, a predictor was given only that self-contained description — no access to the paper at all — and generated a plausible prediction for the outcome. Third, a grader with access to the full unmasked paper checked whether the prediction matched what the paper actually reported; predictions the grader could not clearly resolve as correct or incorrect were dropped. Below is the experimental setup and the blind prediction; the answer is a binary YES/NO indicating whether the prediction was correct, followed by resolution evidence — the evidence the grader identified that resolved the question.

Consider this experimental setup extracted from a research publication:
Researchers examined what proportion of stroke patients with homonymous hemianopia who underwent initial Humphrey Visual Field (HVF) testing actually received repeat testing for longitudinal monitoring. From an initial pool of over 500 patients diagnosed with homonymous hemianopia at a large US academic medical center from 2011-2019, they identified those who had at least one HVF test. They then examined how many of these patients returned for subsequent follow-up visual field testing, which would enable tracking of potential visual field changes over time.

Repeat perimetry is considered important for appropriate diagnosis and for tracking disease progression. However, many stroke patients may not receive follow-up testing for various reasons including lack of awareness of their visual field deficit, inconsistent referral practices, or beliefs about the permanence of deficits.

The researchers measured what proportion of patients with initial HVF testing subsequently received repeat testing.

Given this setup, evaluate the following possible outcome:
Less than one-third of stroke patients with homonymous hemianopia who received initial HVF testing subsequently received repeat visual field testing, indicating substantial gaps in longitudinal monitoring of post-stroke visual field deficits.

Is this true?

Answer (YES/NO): NO